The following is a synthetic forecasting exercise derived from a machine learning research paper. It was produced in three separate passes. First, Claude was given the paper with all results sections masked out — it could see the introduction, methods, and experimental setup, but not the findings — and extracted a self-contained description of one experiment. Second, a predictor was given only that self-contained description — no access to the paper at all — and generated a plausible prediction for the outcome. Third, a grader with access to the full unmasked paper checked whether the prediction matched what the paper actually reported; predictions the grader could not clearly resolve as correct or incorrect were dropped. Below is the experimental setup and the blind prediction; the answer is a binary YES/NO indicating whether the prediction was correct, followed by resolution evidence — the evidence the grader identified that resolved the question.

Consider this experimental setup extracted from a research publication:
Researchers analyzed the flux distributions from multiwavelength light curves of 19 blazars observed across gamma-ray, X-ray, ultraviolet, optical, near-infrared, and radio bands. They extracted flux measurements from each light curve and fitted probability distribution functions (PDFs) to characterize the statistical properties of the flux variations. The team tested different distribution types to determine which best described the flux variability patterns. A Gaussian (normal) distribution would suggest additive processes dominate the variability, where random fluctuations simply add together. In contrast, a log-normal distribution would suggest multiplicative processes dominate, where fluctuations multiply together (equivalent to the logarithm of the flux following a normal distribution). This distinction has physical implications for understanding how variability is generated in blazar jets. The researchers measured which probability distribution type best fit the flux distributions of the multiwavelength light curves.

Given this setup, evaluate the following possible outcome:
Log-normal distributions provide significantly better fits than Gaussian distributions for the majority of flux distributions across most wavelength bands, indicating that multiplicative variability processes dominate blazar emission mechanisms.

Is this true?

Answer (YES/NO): YES